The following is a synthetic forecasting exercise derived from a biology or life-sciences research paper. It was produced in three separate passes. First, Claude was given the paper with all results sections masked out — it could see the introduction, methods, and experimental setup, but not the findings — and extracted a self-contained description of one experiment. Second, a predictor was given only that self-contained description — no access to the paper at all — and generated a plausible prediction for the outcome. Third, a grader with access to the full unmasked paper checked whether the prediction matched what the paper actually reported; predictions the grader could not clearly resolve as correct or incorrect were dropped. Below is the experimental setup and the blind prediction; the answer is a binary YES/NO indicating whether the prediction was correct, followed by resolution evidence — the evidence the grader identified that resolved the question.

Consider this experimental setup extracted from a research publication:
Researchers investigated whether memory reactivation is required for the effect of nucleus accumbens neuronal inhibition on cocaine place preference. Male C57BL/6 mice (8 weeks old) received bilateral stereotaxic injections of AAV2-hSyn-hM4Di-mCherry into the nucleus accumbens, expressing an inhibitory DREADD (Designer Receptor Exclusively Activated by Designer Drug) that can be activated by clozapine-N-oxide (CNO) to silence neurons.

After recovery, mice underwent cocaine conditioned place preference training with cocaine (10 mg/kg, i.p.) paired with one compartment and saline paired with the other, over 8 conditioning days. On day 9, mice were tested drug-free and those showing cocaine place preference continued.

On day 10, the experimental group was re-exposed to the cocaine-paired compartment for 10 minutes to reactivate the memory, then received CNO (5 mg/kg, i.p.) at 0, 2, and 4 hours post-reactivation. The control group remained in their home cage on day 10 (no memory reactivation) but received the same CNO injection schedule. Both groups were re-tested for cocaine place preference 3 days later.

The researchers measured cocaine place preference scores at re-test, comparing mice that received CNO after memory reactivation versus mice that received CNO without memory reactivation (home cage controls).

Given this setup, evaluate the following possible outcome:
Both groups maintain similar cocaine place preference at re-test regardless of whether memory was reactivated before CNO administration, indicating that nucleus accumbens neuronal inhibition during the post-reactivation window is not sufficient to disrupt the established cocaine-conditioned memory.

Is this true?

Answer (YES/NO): NO